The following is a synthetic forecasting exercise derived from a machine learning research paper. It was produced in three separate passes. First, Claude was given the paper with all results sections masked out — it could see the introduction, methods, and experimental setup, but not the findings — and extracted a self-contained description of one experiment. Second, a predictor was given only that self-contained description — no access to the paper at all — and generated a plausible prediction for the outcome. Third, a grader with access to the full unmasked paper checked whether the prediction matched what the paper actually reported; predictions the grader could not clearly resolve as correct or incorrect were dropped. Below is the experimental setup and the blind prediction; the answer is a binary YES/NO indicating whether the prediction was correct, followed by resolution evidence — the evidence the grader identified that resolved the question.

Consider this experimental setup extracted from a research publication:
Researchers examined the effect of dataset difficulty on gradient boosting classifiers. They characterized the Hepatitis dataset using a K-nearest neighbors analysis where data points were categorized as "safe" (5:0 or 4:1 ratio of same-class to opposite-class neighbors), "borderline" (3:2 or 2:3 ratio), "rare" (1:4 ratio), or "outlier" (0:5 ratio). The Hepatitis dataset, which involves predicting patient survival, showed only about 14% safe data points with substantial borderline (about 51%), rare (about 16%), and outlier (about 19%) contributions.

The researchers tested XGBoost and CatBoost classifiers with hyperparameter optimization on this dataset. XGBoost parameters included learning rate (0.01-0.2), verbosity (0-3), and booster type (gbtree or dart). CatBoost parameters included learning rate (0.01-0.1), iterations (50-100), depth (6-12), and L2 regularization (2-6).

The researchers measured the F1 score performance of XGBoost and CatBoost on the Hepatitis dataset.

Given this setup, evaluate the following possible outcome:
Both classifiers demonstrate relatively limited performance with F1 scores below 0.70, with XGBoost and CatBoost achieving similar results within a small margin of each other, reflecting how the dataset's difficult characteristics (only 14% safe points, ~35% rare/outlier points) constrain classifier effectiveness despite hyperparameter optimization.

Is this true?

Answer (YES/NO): NO